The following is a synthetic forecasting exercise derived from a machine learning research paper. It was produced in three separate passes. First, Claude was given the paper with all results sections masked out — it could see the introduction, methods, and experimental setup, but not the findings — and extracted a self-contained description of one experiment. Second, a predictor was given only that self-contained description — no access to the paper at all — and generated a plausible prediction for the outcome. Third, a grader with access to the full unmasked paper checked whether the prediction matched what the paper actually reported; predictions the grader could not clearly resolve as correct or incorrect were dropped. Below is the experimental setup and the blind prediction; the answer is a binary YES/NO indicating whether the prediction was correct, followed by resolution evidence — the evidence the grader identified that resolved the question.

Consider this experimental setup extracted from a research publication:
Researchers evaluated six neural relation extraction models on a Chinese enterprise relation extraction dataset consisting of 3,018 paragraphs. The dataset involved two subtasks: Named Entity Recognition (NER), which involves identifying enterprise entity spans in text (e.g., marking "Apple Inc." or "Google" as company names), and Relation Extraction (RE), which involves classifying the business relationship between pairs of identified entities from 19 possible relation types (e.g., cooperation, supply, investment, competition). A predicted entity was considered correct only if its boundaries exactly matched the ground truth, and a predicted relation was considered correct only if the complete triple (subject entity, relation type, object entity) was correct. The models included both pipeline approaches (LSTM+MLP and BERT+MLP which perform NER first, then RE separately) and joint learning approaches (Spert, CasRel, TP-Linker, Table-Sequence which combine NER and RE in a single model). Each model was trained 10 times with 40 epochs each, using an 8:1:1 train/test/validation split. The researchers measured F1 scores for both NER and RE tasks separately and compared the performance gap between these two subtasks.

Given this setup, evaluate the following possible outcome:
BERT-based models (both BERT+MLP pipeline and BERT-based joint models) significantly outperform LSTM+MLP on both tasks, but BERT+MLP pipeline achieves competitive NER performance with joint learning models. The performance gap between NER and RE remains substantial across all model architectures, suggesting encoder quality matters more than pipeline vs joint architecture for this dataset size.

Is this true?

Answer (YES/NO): NO